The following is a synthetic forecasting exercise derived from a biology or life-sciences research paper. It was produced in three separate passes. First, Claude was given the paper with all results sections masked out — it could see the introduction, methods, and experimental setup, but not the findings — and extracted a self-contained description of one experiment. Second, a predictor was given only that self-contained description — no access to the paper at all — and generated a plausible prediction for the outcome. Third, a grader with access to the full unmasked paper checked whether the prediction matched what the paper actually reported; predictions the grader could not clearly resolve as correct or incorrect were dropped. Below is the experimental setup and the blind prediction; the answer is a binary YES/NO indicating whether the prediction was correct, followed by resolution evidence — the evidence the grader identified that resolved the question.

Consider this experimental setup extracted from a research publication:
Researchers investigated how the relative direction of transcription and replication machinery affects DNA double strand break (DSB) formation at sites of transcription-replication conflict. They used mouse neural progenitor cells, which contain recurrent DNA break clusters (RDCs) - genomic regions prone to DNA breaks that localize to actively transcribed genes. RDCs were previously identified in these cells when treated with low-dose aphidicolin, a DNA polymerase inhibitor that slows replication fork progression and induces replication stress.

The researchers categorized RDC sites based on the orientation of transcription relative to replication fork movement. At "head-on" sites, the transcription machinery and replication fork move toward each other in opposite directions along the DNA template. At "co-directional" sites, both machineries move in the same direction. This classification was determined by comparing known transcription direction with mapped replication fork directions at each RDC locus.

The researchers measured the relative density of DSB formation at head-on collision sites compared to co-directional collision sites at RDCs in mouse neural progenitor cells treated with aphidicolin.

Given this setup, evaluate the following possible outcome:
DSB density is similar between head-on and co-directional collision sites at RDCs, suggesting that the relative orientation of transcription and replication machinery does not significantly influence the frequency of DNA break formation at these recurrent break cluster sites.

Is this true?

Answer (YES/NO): NO